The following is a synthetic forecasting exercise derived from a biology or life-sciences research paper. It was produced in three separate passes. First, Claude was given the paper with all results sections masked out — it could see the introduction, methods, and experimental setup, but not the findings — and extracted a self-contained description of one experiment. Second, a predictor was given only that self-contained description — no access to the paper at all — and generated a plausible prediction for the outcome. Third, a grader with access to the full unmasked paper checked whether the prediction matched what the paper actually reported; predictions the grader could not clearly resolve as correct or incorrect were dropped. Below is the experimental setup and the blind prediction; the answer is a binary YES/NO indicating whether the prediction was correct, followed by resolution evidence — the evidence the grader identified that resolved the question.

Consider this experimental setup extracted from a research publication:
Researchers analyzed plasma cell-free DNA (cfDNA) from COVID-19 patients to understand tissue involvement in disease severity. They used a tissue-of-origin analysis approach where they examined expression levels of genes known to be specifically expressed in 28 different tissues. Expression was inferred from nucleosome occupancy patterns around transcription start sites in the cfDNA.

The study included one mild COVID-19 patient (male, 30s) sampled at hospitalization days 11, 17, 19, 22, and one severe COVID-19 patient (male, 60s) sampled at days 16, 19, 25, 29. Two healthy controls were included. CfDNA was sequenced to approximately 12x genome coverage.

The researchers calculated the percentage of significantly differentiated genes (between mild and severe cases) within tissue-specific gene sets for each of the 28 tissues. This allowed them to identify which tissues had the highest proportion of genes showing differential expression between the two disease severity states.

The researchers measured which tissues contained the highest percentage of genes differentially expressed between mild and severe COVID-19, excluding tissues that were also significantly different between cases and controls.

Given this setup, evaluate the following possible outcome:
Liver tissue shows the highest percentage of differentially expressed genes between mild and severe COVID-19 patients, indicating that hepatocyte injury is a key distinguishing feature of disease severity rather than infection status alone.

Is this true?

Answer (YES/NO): NO